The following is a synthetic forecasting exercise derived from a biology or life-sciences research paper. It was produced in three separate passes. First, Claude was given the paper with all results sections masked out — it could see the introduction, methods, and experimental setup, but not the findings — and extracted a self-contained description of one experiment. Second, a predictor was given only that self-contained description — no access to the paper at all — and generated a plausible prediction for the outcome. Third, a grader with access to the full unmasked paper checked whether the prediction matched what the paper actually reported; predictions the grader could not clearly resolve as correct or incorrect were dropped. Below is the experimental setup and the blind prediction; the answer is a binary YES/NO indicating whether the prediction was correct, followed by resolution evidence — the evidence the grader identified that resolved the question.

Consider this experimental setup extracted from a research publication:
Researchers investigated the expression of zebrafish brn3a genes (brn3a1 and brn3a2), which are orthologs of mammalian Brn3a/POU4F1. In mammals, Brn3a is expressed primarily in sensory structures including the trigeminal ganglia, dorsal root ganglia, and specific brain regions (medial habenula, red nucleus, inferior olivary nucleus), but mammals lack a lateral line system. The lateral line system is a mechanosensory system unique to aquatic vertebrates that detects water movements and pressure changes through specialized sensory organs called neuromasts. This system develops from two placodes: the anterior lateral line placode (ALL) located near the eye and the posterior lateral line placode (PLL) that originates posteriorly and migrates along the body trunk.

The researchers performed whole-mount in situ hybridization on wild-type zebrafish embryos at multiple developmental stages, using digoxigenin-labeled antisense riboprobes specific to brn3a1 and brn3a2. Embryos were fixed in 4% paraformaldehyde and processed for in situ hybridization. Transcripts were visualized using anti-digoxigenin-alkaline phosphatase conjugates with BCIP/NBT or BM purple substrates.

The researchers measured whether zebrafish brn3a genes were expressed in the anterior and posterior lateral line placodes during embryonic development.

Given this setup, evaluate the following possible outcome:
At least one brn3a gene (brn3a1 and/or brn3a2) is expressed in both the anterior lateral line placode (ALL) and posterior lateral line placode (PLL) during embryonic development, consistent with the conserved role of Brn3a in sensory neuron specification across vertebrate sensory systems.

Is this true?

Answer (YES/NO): YES